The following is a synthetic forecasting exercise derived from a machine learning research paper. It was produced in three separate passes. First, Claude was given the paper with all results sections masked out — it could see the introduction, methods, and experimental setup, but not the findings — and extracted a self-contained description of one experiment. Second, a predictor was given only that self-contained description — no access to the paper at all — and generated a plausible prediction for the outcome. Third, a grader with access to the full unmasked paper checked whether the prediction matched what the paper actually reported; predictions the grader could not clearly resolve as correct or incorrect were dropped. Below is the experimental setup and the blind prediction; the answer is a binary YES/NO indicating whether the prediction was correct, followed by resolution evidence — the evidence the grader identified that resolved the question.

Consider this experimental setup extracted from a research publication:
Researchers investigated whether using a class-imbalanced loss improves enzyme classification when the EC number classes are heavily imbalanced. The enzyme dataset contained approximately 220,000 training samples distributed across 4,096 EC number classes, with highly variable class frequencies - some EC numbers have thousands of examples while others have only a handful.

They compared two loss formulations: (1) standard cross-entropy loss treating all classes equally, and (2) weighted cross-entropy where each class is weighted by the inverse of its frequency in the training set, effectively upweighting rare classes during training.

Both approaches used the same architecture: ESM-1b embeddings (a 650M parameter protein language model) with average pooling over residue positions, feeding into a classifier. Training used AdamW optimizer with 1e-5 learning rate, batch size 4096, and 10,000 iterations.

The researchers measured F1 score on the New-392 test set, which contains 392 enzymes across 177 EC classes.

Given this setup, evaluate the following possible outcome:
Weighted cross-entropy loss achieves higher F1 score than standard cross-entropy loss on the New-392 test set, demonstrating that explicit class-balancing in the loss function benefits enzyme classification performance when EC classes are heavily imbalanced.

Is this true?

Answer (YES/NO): YES